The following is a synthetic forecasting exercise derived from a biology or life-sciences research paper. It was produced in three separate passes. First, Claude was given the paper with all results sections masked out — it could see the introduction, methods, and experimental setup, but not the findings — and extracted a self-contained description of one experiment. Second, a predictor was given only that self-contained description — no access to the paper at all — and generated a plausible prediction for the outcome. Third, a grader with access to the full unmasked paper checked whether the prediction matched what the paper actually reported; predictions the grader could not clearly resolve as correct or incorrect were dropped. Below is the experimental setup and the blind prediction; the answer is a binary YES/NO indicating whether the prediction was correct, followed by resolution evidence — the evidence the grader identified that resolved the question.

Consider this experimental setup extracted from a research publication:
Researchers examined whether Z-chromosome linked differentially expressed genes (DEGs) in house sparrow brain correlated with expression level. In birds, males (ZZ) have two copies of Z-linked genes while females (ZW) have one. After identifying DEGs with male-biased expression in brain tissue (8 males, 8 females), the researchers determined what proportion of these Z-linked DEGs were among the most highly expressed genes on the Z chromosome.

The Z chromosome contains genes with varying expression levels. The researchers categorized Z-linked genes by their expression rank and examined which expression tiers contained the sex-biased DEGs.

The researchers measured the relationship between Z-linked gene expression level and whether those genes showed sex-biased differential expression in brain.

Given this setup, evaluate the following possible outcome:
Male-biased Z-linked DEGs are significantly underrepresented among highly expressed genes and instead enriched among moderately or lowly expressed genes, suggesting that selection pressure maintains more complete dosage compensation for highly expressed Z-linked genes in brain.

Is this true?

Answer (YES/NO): NO